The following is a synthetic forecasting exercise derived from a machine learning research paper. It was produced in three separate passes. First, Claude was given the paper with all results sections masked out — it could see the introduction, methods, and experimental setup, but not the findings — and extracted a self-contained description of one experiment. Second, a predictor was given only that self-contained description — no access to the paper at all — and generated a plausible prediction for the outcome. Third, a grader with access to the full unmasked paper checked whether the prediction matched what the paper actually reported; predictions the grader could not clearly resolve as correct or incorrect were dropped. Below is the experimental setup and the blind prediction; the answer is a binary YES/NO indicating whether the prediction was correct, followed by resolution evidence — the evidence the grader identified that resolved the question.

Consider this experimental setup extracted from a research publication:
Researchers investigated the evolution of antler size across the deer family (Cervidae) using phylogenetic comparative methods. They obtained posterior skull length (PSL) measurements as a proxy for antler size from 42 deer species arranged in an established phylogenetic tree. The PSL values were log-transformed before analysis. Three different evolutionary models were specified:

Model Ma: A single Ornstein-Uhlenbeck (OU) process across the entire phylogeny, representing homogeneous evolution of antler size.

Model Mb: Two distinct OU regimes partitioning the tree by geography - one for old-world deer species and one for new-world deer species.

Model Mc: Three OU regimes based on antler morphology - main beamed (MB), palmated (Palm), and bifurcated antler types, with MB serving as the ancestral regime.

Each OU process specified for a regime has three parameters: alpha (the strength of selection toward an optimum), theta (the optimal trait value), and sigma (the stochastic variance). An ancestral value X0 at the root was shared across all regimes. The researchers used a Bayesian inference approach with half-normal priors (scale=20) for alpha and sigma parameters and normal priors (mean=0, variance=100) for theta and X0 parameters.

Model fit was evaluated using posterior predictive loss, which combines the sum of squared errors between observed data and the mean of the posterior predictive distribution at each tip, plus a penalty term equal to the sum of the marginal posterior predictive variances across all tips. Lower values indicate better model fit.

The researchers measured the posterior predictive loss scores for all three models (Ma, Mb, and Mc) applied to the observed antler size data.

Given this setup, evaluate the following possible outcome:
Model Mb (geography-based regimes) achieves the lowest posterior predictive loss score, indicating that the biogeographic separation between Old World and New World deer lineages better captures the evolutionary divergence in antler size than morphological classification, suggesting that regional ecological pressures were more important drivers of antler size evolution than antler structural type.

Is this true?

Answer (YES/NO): NO